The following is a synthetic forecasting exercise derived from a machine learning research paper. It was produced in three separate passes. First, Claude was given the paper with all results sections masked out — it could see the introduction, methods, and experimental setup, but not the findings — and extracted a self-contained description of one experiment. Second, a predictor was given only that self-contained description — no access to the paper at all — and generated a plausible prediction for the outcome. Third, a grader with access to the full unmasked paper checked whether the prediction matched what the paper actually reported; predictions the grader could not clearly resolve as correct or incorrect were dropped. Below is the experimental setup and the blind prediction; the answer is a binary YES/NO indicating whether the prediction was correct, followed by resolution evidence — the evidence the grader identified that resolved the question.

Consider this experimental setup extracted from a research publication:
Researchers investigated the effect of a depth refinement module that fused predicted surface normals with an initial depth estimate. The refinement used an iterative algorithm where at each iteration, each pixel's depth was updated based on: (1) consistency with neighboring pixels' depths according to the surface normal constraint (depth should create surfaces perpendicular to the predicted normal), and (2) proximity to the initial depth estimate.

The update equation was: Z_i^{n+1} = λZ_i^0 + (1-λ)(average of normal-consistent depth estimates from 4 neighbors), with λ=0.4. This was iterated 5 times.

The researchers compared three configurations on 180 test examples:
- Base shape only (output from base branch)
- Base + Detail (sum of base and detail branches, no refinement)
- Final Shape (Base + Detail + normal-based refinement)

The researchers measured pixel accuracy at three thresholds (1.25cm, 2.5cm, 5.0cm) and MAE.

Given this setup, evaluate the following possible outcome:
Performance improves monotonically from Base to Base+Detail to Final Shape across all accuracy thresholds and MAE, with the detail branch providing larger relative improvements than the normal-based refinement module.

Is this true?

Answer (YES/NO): NO